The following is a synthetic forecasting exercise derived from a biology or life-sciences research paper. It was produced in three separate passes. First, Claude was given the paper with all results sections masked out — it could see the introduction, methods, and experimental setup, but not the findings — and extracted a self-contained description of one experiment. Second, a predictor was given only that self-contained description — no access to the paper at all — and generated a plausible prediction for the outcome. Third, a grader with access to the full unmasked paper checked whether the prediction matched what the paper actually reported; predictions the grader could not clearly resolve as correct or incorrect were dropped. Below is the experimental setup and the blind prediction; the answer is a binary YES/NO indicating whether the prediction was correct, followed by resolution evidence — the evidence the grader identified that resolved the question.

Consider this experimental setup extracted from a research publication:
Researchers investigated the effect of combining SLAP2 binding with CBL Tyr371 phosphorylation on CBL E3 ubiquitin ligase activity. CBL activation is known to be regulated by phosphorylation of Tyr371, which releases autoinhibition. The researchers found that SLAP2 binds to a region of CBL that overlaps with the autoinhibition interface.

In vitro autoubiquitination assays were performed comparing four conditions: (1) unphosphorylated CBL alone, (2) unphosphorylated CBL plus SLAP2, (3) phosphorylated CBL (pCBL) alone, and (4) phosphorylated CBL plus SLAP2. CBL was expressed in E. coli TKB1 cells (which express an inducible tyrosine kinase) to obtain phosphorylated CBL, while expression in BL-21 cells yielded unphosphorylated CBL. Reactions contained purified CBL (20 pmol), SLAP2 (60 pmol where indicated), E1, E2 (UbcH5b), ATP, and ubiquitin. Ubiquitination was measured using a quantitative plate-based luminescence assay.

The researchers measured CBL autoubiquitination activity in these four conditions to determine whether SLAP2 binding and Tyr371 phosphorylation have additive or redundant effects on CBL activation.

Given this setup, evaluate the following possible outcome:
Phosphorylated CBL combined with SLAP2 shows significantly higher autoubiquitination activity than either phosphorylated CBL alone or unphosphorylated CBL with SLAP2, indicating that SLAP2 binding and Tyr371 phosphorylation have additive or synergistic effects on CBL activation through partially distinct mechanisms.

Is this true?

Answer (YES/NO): NO